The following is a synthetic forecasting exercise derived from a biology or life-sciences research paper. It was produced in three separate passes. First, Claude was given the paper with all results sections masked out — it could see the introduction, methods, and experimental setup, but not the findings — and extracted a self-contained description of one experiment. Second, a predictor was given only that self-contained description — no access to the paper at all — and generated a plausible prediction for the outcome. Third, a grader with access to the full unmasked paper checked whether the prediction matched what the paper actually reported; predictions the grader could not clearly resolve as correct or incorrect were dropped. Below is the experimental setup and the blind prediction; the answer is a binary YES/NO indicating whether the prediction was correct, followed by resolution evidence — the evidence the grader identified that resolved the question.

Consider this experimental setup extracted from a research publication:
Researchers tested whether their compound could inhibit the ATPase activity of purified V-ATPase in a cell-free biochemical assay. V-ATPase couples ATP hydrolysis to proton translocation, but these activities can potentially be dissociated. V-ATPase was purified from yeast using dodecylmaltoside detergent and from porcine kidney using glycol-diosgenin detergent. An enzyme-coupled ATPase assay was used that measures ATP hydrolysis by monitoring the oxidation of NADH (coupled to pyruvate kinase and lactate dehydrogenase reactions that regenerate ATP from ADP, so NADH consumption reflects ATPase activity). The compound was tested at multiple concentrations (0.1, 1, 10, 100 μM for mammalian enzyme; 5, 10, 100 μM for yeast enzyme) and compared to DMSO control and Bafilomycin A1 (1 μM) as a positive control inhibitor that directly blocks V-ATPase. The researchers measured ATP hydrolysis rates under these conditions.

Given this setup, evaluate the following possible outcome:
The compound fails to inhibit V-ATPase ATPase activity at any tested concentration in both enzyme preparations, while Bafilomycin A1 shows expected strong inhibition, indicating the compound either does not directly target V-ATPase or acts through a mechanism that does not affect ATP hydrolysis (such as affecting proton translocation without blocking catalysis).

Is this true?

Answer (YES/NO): NO